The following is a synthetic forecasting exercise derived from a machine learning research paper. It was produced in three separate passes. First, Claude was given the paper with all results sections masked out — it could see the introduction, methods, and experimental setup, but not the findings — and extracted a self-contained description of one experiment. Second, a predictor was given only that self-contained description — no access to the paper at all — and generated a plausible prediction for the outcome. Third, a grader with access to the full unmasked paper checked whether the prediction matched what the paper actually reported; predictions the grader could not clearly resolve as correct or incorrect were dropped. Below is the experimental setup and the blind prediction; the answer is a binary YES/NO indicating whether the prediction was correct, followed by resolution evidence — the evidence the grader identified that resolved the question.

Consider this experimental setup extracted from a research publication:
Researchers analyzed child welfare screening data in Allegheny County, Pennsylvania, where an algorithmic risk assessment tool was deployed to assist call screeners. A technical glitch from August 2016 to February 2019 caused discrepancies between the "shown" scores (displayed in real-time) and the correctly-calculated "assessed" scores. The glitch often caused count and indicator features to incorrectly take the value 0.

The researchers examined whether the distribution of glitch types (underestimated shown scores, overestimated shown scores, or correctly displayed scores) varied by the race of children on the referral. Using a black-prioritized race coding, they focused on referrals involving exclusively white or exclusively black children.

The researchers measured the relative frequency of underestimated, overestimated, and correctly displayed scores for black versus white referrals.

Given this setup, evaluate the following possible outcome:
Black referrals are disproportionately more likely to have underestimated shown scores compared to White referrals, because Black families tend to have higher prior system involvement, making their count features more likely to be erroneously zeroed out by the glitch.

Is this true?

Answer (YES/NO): YES